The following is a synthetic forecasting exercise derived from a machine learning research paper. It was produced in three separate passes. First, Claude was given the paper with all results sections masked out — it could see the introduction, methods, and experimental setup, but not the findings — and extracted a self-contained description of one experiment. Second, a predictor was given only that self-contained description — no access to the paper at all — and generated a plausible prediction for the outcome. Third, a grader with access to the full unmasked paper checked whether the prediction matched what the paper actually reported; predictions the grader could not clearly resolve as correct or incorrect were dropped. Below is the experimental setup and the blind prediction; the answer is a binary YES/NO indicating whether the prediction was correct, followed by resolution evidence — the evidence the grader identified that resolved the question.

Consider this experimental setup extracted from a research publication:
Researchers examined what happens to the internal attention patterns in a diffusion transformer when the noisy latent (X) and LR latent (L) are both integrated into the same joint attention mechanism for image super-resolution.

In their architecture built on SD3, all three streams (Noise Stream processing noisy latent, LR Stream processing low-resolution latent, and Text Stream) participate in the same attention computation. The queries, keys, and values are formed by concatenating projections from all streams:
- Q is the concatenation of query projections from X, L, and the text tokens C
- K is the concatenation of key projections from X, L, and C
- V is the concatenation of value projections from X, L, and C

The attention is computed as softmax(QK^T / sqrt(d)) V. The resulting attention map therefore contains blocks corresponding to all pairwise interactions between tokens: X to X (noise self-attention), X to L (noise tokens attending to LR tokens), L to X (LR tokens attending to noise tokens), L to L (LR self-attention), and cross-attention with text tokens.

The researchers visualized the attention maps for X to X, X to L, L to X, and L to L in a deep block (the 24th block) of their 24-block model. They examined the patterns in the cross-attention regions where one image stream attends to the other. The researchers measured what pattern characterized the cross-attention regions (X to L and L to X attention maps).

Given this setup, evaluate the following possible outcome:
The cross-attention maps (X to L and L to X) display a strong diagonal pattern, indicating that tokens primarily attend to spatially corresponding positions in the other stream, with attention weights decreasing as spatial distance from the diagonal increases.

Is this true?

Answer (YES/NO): YES